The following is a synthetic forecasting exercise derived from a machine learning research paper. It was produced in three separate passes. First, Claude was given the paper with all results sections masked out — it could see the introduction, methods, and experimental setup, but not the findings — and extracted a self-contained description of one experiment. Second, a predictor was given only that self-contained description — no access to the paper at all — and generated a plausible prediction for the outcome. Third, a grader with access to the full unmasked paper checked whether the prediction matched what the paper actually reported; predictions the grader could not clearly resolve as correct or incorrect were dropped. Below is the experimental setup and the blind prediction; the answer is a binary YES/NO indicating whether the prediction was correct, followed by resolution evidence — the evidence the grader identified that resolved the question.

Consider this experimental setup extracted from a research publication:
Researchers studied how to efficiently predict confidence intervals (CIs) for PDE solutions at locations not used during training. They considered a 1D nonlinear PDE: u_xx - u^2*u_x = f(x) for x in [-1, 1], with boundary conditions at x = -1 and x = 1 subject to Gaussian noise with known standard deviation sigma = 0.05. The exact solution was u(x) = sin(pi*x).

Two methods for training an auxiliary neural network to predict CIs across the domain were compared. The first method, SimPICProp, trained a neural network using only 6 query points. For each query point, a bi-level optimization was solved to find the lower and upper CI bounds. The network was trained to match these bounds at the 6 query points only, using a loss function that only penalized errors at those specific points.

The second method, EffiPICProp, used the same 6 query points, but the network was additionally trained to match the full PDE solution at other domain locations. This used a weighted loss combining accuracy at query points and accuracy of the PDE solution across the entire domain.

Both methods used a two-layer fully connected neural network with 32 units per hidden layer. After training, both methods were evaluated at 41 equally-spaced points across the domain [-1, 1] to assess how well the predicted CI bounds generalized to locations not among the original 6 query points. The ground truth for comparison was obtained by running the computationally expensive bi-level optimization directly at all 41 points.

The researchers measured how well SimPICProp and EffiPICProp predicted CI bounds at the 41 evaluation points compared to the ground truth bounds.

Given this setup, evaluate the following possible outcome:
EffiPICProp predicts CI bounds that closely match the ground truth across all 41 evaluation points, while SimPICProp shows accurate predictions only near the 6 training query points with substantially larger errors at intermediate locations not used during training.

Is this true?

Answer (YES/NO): YES